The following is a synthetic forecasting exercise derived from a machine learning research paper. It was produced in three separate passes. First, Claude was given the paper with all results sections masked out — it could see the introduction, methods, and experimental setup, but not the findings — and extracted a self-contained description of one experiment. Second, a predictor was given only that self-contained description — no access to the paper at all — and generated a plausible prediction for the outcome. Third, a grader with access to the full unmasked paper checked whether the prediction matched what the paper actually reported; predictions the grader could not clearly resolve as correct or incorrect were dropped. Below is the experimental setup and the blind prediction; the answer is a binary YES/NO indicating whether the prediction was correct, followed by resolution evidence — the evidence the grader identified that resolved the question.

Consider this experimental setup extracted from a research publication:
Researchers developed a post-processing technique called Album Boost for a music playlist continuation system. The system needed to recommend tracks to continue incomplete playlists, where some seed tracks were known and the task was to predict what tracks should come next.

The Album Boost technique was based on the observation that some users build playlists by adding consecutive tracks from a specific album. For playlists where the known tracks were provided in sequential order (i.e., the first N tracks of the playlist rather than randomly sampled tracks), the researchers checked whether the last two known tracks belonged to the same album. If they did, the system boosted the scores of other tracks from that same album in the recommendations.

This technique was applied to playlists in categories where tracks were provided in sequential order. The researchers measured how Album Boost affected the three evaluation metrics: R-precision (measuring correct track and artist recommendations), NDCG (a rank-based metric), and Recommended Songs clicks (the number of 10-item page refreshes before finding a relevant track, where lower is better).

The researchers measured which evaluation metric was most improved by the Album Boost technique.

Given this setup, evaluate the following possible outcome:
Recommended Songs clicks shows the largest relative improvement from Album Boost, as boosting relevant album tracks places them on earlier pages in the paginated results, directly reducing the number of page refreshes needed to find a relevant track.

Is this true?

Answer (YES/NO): YES